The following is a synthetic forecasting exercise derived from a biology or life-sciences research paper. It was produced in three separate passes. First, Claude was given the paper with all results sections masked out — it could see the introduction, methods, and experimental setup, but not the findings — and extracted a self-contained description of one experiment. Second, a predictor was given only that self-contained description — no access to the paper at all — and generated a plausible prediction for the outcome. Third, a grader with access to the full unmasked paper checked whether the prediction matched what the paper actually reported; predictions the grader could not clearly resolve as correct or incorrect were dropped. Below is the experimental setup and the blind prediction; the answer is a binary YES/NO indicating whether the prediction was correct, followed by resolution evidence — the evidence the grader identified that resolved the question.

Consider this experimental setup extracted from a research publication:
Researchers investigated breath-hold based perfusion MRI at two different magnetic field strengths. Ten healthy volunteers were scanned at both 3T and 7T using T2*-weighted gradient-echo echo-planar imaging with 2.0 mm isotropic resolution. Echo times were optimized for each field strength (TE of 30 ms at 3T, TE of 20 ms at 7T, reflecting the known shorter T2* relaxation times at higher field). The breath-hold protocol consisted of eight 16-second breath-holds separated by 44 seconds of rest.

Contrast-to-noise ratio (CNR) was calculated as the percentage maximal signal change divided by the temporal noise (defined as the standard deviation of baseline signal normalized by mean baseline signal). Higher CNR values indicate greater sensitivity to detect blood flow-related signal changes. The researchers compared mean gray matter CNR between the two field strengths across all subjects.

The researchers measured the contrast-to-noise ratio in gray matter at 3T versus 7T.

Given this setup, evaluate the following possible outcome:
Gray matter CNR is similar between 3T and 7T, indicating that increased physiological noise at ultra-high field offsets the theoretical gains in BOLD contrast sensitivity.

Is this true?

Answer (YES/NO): NO